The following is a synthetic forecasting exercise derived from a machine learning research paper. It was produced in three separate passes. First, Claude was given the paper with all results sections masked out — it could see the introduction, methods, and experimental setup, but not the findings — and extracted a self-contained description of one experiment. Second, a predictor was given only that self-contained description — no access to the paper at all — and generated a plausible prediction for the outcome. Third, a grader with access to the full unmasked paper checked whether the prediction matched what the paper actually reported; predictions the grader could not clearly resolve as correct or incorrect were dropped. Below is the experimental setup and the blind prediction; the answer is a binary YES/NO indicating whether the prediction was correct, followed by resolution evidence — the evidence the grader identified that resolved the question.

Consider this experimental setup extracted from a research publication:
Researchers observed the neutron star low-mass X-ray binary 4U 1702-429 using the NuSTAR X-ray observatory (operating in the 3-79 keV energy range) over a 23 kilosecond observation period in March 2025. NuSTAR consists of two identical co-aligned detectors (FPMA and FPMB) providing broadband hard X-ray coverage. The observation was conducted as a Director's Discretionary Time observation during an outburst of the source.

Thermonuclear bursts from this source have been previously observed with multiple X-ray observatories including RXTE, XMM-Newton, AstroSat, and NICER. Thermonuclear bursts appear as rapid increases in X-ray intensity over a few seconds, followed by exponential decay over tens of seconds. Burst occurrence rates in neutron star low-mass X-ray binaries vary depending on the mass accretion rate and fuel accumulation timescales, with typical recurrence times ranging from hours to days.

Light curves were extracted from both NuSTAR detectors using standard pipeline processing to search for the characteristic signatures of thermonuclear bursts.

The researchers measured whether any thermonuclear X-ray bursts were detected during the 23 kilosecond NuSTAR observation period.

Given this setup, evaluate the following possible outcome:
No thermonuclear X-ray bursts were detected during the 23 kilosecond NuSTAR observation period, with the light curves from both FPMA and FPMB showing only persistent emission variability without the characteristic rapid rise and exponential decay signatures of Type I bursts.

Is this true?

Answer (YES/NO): YES